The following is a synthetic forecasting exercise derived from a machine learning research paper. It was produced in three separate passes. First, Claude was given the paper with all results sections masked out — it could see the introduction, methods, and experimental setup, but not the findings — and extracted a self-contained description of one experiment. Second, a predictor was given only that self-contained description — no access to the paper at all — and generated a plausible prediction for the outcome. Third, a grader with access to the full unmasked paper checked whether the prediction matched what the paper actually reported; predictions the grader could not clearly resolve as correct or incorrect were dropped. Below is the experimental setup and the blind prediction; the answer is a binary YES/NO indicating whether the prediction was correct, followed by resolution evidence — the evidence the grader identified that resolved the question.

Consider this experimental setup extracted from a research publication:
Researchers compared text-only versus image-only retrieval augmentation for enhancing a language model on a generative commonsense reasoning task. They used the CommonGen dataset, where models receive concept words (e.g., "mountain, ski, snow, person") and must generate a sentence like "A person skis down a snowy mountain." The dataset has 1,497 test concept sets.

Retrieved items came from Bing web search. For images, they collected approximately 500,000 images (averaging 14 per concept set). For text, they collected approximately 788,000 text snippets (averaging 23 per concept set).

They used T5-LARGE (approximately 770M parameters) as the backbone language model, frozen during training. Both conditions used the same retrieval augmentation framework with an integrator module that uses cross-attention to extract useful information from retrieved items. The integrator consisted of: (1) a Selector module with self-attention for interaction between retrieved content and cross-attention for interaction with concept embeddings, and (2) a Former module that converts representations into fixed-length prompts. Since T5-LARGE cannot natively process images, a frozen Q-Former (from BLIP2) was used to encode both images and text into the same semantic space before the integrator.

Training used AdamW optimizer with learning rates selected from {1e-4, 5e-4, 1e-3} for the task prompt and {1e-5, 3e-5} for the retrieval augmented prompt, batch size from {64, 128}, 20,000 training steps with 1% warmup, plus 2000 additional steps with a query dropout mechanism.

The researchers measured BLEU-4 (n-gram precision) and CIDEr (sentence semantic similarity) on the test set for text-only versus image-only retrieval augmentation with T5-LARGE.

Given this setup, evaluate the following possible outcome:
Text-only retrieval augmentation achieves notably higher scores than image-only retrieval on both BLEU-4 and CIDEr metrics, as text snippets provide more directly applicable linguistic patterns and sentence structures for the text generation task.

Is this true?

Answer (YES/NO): NO